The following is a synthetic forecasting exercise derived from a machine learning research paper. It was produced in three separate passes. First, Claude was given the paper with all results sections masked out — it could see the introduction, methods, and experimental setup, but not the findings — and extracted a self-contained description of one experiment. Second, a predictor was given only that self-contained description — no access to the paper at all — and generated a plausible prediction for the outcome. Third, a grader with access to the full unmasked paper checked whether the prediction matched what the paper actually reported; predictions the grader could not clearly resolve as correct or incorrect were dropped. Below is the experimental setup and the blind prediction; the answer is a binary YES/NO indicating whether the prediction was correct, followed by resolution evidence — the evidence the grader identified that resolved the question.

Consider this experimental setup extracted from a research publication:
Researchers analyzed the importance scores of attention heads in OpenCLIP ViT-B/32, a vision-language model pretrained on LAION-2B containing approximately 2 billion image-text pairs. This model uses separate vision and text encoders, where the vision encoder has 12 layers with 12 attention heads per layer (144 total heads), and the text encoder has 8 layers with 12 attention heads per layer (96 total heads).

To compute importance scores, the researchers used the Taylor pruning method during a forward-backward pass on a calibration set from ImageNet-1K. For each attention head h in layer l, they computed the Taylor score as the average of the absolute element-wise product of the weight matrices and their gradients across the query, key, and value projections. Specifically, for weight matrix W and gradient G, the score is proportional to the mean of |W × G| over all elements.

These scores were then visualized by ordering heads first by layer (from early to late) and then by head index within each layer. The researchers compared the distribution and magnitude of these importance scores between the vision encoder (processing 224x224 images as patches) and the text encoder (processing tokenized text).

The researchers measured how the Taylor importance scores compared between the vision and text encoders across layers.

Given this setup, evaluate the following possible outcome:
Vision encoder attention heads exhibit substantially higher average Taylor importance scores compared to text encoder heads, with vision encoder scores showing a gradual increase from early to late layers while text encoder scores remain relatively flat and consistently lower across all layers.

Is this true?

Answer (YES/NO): NO